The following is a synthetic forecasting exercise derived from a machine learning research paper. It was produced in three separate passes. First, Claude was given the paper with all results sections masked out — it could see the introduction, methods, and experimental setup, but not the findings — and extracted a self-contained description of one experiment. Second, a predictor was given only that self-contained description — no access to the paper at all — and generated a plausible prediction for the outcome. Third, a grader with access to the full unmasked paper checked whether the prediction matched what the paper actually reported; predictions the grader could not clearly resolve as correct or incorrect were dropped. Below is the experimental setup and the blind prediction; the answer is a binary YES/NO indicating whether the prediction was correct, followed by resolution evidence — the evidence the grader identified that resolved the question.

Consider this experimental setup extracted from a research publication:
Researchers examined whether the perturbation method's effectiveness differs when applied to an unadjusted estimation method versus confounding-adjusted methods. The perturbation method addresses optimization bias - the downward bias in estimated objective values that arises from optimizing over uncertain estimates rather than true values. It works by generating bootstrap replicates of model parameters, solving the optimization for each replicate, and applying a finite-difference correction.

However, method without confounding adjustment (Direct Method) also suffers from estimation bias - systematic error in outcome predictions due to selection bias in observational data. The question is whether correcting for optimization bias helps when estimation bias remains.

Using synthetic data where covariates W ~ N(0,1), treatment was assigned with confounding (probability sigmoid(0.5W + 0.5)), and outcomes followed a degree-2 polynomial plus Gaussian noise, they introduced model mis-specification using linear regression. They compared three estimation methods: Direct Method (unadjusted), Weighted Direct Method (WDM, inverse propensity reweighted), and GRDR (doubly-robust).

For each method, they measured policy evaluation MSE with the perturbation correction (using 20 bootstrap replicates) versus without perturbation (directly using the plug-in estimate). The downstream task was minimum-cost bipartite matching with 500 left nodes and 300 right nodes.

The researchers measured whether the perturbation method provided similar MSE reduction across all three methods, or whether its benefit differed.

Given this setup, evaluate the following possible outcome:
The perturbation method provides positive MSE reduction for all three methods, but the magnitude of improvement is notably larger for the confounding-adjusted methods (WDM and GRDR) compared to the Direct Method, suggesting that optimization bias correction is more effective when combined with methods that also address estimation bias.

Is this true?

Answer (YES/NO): NO